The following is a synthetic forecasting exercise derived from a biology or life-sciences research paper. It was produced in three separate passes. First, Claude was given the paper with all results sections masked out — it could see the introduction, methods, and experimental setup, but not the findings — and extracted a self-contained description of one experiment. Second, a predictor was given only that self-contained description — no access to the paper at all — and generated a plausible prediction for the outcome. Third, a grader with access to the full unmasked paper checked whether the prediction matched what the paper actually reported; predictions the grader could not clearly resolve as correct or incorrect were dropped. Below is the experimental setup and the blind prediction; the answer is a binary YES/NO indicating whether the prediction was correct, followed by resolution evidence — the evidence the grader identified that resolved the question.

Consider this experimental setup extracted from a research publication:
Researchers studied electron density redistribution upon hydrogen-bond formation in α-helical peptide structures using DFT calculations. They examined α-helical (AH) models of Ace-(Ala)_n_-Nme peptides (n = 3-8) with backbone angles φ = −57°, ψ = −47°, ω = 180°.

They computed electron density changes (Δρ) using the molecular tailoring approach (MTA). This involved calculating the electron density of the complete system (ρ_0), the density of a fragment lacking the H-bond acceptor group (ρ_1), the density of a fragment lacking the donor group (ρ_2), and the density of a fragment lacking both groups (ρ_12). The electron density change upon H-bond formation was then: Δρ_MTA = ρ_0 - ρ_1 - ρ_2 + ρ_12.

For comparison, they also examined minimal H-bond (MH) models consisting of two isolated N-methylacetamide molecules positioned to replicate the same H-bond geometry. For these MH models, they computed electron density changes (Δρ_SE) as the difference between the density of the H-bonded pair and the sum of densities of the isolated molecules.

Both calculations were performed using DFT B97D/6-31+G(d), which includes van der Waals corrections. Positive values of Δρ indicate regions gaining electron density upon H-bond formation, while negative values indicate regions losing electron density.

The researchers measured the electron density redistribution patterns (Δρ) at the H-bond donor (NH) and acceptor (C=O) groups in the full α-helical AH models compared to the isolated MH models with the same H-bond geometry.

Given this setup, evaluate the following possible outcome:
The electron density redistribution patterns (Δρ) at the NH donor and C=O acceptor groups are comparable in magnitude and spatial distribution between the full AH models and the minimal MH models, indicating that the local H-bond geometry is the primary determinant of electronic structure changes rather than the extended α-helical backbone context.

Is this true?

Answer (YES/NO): NO